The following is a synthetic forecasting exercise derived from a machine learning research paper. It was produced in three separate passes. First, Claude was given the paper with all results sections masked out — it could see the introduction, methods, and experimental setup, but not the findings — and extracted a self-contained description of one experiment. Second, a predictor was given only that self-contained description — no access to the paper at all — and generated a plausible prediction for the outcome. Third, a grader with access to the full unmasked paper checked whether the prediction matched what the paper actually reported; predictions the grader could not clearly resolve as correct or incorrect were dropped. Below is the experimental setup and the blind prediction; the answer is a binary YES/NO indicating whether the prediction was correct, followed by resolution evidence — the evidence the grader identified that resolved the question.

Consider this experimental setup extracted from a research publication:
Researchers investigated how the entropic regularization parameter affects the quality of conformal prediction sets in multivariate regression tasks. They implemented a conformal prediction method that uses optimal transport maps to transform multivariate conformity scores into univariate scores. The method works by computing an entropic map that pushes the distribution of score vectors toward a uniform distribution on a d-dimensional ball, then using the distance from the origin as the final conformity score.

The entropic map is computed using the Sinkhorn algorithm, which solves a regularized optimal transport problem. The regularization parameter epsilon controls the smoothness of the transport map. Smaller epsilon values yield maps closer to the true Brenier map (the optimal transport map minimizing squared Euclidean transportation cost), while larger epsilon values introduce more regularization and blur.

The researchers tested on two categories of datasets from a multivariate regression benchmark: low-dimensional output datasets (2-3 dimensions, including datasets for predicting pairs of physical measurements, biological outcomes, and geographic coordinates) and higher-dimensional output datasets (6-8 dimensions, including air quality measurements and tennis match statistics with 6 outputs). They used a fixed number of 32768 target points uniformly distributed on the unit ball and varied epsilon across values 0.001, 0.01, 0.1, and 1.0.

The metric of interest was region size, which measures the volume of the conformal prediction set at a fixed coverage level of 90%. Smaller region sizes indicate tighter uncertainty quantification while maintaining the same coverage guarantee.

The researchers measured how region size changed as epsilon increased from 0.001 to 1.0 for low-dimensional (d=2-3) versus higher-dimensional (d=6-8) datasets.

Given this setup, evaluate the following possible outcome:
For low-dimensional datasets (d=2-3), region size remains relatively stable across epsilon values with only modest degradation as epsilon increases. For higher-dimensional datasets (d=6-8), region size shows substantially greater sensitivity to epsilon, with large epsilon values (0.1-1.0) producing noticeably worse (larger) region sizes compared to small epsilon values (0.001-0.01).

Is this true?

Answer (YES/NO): NO